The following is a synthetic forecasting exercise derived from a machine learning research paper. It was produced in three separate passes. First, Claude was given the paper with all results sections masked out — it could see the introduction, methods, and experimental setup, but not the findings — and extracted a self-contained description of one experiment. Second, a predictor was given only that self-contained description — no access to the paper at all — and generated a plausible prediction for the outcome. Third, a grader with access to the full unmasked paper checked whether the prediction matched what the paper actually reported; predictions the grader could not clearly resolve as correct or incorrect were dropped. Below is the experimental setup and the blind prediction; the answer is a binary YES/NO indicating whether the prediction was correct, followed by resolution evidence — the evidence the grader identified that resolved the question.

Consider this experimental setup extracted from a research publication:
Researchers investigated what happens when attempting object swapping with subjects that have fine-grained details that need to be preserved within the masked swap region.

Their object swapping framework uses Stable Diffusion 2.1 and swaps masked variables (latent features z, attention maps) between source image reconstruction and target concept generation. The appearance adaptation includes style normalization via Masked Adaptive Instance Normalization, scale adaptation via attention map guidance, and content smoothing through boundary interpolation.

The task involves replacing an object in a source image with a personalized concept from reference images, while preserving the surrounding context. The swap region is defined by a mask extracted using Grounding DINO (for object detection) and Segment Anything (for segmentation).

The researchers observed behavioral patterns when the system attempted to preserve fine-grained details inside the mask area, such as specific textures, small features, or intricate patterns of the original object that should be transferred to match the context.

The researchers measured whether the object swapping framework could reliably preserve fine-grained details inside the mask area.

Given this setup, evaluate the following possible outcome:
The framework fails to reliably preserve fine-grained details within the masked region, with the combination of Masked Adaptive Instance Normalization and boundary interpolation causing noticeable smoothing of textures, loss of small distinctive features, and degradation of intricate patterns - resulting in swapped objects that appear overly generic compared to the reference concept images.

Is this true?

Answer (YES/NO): NO